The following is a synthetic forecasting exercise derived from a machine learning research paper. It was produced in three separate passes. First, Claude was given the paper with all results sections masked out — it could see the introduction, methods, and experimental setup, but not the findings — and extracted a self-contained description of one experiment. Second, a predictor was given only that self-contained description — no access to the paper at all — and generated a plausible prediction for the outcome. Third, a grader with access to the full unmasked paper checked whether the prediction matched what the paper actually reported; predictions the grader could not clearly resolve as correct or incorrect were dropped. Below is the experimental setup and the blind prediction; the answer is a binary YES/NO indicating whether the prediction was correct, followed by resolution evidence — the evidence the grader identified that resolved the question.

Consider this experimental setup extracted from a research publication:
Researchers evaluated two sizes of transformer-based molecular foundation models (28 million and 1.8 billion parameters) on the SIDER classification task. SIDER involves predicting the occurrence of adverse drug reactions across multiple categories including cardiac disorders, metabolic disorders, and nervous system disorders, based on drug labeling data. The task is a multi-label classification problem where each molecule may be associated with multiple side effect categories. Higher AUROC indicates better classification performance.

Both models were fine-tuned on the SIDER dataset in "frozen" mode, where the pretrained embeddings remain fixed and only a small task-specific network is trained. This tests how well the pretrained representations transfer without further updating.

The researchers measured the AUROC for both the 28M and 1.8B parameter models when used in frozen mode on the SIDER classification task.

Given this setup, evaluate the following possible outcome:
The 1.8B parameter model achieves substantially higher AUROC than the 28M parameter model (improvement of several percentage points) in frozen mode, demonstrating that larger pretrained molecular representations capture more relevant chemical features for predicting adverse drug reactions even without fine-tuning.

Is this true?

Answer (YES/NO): NO